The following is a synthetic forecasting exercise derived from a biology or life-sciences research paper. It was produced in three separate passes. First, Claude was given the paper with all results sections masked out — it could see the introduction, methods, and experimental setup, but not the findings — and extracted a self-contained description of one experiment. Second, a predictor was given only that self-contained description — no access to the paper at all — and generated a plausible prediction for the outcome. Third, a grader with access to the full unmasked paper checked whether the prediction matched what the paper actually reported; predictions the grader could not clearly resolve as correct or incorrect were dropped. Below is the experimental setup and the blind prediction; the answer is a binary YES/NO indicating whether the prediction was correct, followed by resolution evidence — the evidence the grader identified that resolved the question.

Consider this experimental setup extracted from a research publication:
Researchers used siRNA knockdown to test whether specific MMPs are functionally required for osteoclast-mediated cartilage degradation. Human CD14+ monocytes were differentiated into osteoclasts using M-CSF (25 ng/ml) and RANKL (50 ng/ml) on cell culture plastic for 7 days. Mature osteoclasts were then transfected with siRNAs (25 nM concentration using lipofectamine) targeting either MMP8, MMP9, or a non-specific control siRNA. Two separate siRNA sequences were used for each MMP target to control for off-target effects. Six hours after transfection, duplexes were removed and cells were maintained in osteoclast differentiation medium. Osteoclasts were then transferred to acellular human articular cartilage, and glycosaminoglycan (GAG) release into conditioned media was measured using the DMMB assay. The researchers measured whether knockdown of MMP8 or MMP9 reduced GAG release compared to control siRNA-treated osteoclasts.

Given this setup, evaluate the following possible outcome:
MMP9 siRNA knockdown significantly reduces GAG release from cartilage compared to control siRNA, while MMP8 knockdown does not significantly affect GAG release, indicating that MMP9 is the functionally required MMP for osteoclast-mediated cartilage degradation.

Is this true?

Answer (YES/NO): NO